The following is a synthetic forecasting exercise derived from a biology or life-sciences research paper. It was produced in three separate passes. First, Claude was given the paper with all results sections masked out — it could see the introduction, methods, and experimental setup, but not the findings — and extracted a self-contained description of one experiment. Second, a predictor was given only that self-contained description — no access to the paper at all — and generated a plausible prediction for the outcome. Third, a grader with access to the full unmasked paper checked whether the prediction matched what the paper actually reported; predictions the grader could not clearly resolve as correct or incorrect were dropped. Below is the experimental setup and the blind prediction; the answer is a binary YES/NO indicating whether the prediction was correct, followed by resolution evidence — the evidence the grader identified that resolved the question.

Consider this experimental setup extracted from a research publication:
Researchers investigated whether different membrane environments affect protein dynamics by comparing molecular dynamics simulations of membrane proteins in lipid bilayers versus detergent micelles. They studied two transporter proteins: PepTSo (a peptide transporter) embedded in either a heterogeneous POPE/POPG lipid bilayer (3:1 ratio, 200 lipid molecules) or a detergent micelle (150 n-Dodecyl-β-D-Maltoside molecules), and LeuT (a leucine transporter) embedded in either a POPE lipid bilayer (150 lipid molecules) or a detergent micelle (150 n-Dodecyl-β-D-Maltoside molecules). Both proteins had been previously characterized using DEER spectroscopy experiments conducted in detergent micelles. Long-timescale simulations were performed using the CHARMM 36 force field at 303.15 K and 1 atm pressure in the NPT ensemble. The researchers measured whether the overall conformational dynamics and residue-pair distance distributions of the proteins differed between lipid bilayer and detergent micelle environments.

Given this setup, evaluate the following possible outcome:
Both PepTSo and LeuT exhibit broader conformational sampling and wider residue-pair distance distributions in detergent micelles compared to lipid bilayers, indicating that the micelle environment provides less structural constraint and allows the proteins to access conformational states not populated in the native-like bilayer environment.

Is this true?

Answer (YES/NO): NO